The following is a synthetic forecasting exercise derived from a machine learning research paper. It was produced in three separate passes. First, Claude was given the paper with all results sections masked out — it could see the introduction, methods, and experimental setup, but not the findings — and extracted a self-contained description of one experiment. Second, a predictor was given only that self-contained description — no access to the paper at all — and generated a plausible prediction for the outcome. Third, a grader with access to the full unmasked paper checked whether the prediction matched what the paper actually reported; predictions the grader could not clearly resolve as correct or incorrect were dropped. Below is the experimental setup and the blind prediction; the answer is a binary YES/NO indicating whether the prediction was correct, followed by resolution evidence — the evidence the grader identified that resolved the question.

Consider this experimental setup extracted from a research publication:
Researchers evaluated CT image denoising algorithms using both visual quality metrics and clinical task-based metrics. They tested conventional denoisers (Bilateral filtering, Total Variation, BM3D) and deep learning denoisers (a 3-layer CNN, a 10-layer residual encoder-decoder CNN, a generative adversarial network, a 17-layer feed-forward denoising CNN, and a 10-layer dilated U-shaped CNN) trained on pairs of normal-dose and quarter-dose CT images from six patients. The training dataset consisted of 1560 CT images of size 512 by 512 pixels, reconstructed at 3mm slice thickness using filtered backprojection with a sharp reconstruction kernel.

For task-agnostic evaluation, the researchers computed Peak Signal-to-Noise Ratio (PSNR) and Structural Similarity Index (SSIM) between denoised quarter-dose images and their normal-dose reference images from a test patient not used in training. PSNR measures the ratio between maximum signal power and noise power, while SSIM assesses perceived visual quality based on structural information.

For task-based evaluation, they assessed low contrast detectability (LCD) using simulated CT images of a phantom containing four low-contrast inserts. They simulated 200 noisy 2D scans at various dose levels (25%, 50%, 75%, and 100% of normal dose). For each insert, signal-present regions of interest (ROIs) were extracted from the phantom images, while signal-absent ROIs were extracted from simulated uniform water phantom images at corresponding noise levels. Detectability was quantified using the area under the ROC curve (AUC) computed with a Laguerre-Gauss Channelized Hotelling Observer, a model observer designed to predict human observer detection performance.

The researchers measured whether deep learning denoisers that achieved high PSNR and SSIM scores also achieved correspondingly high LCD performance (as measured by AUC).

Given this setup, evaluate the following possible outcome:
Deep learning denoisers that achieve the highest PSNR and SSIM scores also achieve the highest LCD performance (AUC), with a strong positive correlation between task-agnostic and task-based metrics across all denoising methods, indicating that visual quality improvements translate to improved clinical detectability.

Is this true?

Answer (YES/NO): NO